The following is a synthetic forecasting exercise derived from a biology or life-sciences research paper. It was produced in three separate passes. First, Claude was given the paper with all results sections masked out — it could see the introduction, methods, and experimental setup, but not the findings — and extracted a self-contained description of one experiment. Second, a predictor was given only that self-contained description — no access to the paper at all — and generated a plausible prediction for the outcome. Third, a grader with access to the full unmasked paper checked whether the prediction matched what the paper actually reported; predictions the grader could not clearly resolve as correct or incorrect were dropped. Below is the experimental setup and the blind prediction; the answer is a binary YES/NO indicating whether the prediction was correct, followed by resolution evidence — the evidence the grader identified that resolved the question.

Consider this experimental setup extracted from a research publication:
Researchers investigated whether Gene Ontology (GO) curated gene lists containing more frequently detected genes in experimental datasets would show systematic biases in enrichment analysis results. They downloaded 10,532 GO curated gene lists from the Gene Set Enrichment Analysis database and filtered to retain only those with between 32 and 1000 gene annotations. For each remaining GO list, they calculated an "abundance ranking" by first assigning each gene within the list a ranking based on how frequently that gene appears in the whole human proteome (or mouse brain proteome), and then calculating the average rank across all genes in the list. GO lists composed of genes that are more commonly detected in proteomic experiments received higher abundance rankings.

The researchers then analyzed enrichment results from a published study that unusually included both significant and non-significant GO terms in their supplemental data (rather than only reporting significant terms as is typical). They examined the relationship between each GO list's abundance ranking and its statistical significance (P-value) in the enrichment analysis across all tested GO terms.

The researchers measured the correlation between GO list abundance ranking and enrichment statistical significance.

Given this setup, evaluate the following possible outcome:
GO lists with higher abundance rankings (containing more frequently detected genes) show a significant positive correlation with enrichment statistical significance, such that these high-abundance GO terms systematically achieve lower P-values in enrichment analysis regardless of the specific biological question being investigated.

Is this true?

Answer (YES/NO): YES